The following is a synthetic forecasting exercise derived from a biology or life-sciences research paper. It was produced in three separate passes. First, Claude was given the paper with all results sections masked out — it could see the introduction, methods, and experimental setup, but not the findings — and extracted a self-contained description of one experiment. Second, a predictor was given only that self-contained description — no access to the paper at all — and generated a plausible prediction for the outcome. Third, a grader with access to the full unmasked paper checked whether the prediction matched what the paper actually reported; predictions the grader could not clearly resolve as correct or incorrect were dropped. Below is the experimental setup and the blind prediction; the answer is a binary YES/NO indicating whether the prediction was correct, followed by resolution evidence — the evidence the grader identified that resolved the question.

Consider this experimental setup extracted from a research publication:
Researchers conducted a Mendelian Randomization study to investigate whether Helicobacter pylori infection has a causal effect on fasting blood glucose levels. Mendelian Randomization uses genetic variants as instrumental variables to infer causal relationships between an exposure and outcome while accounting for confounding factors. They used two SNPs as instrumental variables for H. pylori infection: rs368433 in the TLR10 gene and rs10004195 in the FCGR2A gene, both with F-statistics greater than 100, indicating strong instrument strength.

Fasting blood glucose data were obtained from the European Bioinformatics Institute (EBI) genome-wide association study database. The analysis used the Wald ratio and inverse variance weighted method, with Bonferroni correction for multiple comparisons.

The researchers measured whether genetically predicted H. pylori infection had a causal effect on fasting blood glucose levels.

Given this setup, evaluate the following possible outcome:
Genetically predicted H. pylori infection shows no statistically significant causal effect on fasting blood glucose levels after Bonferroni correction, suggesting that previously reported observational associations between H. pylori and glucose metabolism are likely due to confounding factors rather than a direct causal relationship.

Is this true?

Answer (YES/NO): YES